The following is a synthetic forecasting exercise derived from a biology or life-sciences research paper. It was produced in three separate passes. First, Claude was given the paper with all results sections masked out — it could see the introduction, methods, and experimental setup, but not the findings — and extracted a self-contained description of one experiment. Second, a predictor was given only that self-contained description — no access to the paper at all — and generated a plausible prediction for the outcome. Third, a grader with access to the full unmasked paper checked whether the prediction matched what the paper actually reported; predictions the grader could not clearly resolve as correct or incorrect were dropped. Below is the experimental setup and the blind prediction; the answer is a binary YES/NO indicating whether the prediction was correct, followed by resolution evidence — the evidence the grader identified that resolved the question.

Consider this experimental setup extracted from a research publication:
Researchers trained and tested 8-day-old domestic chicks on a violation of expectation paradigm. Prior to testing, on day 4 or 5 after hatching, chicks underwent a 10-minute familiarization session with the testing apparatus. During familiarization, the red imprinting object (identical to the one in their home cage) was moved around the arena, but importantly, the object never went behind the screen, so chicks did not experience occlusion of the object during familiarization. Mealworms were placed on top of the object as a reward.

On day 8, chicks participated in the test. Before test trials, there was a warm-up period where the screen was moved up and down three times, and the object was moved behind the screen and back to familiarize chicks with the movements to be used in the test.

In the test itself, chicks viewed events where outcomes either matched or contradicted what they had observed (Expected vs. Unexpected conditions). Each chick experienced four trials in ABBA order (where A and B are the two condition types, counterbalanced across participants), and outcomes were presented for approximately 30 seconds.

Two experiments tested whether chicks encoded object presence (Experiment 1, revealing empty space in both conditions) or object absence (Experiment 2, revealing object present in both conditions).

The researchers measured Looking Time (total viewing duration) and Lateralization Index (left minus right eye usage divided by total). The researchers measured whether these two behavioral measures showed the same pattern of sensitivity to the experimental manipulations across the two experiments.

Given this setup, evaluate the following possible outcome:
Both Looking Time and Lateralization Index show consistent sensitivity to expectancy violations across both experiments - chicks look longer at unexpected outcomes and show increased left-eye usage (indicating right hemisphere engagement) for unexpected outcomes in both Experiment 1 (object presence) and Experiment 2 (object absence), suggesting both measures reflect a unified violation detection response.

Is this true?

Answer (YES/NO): NO